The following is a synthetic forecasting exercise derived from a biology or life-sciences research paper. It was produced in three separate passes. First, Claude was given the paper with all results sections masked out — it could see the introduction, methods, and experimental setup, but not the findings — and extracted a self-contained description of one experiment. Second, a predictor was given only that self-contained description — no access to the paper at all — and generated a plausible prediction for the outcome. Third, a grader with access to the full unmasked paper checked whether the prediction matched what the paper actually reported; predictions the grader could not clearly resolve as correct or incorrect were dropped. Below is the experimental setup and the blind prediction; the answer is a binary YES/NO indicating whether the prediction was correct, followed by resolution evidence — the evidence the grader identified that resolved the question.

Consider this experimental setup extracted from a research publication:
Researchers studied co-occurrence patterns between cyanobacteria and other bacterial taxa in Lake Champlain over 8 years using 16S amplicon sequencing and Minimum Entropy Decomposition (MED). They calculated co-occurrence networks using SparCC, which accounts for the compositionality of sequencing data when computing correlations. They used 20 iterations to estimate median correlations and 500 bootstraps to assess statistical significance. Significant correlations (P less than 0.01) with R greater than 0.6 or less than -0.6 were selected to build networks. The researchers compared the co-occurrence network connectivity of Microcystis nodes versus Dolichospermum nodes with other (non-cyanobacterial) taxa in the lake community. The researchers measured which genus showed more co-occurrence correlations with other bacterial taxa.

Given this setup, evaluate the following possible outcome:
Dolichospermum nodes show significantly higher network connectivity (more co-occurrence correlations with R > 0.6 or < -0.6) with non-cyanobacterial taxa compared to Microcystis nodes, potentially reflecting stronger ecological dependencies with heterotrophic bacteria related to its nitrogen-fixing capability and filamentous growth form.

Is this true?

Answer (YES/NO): NO